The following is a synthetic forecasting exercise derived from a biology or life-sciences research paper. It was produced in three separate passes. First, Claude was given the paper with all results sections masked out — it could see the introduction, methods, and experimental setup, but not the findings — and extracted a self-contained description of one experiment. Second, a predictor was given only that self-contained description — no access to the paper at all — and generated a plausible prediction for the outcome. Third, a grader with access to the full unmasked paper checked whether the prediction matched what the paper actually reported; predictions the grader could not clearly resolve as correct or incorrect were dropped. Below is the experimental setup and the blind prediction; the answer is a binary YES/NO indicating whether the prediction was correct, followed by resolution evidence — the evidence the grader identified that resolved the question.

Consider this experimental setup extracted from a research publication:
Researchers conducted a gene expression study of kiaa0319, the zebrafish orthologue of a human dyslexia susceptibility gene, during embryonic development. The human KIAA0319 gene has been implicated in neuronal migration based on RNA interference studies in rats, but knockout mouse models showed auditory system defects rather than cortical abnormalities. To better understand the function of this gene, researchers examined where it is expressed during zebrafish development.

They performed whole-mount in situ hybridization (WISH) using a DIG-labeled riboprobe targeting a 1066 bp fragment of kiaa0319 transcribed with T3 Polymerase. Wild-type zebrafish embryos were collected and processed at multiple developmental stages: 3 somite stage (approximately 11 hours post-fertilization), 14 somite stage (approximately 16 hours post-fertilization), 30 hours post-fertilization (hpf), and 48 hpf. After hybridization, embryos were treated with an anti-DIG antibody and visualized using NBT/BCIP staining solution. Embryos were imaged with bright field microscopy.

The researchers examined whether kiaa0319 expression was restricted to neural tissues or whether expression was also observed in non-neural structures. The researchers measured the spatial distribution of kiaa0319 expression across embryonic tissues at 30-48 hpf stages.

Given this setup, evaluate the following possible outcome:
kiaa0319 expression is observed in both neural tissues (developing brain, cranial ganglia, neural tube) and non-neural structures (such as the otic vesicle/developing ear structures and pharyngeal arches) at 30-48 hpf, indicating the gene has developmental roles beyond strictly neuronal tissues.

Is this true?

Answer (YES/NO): YES